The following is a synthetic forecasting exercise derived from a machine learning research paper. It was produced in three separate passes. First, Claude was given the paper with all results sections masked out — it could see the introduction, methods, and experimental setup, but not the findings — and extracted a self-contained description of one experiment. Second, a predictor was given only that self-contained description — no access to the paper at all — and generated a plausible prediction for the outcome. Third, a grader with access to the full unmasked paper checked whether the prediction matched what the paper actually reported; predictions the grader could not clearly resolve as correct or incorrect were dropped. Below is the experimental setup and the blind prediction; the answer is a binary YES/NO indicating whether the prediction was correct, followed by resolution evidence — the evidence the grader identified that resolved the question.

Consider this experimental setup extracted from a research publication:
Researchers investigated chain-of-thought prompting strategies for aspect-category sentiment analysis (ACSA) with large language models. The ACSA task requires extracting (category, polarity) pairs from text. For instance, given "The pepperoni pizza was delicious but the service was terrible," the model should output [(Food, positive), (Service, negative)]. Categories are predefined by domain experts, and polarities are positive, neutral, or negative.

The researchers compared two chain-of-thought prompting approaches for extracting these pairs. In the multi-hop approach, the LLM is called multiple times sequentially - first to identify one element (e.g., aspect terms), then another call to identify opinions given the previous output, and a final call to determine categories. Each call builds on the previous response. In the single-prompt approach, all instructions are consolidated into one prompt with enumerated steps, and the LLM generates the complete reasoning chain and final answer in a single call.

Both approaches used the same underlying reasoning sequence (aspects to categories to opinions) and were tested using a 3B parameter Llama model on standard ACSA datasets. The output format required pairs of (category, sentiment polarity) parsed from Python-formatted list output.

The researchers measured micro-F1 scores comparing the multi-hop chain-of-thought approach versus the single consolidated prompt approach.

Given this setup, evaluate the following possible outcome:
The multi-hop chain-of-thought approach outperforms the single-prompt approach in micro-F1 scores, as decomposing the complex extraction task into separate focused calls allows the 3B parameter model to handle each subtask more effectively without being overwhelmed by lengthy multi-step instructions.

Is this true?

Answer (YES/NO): NO